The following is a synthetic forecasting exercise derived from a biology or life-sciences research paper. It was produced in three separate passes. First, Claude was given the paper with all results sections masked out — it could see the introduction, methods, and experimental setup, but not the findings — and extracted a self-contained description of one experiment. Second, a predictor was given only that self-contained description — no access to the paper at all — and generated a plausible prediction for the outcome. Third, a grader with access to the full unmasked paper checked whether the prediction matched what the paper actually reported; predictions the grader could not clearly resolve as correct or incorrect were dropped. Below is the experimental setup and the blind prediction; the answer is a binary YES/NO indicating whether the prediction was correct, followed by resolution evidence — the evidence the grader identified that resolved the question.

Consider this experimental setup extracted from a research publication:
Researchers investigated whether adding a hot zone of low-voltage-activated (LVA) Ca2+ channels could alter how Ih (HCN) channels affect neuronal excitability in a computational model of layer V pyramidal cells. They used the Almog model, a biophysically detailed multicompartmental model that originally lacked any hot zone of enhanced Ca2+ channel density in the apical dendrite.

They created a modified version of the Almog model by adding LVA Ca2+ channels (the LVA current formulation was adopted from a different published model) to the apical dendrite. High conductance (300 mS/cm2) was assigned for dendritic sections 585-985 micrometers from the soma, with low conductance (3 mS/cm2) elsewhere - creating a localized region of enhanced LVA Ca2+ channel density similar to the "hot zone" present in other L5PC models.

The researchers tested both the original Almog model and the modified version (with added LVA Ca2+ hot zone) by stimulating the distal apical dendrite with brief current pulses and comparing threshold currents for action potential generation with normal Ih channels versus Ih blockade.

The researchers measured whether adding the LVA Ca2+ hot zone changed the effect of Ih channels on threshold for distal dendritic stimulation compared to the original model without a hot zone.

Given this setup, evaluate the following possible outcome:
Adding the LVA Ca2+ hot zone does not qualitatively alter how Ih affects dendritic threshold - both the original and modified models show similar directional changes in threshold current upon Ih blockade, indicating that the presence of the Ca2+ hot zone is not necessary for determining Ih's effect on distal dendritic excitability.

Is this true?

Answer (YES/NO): NO